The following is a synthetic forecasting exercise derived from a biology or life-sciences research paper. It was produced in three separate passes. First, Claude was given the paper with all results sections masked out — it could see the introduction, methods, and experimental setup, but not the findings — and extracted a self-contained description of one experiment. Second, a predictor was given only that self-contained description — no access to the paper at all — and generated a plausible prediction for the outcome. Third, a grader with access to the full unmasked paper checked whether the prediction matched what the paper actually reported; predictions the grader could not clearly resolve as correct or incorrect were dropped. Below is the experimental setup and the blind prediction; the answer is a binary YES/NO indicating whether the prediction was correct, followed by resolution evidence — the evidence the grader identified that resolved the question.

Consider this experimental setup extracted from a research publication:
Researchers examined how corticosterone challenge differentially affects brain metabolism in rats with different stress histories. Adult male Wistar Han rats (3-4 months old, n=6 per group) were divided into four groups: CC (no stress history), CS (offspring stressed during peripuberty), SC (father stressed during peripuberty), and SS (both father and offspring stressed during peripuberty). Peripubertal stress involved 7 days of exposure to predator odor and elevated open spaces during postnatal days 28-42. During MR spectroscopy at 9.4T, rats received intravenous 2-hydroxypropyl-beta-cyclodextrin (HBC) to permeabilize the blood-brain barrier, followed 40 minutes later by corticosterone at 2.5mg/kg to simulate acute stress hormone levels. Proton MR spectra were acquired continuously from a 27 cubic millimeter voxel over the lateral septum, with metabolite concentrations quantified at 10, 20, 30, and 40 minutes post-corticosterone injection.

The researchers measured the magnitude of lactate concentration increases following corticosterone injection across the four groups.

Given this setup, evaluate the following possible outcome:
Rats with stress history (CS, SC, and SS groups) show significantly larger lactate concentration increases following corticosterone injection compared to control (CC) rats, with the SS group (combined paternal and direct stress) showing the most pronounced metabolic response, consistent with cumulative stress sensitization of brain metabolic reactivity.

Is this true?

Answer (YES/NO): NO